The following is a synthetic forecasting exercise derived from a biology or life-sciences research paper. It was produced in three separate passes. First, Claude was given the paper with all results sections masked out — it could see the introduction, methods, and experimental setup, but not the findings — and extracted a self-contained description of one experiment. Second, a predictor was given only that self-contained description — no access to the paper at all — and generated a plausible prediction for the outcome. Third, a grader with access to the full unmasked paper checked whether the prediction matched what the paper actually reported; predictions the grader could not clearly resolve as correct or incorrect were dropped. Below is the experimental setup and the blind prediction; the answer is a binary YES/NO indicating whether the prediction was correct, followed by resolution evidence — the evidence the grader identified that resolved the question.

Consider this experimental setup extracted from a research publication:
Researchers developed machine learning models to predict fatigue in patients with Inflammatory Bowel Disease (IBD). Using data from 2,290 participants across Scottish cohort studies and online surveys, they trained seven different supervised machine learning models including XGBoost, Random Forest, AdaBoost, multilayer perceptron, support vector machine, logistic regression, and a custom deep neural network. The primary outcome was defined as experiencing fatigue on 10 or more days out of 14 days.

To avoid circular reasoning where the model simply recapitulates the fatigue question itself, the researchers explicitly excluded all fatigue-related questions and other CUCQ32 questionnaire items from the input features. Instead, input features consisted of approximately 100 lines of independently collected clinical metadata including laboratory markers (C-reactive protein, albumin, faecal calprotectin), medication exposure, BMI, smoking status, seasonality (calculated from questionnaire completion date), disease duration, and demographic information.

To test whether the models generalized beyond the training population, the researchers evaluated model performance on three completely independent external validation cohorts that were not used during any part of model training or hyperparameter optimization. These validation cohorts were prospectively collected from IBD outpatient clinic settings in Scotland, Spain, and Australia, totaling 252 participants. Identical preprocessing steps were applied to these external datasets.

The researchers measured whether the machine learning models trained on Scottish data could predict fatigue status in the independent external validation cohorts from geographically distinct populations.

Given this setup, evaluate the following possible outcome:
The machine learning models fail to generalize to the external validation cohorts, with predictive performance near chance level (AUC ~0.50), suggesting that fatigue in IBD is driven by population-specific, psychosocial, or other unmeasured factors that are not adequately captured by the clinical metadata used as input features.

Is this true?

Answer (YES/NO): NO